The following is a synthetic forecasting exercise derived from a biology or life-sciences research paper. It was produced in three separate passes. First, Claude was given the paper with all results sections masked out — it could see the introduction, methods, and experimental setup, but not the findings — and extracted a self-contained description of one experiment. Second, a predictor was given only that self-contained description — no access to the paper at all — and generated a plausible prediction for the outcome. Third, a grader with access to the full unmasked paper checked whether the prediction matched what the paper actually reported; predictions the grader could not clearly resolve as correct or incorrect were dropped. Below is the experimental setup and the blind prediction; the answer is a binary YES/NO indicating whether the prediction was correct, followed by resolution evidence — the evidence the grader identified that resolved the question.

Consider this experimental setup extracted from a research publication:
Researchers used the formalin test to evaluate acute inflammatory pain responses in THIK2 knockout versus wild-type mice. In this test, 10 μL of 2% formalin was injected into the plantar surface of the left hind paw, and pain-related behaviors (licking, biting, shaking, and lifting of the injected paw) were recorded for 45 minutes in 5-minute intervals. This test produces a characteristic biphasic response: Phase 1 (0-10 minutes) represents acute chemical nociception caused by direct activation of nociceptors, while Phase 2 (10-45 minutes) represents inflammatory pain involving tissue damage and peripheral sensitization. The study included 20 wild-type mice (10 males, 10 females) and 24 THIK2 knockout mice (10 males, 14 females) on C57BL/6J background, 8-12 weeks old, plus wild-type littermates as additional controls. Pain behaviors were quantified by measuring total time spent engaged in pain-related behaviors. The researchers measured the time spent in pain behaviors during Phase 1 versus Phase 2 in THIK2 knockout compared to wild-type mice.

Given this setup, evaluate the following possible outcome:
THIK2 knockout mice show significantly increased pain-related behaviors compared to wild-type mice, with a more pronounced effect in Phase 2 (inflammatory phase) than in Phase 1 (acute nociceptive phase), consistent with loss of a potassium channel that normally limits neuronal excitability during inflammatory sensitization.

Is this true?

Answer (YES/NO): YES